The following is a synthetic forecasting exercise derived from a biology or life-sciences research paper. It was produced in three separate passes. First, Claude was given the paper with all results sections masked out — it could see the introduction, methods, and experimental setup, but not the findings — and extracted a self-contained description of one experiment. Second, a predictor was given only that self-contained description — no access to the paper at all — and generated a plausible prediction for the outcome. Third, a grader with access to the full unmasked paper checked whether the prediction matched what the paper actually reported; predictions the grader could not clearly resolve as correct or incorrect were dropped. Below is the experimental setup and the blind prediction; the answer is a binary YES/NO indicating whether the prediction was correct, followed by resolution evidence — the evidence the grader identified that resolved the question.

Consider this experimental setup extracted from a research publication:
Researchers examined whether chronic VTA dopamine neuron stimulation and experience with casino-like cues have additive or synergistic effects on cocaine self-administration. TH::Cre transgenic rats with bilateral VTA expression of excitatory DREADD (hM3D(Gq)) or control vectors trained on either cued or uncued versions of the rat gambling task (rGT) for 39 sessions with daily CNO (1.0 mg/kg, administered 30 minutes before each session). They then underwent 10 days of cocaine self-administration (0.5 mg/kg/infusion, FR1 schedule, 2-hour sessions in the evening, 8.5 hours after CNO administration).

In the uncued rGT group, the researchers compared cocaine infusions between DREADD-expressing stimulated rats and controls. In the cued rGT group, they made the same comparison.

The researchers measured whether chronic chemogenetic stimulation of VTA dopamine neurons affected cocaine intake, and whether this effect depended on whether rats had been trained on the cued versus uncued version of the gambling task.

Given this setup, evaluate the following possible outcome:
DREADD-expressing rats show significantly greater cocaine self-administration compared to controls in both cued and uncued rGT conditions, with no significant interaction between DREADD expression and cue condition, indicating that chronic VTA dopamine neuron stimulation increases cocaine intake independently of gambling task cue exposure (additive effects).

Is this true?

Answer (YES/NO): NO